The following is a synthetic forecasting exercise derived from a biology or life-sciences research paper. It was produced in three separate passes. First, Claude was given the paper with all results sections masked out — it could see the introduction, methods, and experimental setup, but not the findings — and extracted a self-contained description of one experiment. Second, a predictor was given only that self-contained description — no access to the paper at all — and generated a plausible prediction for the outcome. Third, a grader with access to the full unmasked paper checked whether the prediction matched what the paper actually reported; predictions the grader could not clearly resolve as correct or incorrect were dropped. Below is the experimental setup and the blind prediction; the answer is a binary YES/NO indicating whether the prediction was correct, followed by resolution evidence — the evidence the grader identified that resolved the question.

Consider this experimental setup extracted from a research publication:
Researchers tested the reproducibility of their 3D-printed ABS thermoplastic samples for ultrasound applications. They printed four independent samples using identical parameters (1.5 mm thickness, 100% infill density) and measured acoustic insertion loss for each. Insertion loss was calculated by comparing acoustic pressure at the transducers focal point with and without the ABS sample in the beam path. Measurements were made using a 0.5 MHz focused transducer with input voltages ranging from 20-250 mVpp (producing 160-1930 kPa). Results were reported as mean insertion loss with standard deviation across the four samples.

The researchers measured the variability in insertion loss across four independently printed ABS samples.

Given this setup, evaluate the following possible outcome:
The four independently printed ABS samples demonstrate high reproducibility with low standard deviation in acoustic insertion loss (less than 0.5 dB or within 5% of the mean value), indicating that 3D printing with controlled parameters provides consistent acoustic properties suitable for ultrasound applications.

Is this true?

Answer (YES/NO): YES